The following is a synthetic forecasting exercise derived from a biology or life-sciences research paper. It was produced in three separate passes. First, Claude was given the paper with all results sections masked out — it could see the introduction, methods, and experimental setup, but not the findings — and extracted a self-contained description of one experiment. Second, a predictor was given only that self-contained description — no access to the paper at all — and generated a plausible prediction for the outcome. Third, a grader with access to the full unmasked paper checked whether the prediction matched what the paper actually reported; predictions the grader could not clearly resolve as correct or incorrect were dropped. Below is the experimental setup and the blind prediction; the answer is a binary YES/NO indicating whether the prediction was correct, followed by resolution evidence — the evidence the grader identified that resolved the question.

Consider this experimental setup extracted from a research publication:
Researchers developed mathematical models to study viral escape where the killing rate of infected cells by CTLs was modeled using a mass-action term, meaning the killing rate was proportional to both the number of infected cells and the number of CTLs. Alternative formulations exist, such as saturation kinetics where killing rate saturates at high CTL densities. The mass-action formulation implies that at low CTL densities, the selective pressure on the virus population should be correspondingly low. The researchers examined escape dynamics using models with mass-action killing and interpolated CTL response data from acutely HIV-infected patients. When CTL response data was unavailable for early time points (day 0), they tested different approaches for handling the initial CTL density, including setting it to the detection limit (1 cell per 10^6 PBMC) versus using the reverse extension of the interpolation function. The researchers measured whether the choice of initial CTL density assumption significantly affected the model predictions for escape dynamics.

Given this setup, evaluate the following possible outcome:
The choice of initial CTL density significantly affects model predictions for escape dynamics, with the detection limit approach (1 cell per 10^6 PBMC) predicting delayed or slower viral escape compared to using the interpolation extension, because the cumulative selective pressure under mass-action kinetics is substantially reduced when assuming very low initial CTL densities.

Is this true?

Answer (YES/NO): NO